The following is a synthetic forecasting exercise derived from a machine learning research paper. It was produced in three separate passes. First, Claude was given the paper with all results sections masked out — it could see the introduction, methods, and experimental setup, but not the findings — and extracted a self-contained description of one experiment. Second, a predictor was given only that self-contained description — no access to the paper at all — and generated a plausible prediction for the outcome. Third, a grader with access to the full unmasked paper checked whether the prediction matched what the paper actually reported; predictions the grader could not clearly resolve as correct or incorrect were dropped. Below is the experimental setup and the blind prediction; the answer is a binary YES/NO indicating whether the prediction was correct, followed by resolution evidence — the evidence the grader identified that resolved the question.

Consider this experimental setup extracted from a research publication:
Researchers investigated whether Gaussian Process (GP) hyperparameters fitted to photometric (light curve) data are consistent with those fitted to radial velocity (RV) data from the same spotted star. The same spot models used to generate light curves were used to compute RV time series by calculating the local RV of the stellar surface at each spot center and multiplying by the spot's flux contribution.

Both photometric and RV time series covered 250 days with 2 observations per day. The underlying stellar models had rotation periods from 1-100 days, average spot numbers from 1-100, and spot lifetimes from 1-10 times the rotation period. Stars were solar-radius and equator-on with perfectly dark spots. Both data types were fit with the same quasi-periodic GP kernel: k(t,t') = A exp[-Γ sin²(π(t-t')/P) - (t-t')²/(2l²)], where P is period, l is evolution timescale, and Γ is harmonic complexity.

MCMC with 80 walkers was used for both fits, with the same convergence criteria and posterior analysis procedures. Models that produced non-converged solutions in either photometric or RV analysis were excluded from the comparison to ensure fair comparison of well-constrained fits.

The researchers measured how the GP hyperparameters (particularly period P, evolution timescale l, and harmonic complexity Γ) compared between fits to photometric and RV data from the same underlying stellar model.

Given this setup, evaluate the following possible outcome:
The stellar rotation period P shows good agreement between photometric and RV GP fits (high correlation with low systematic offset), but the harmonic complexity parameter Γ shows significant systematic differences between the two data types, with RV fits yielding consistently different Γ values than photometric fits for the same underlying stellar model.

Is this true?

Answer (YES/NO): YES